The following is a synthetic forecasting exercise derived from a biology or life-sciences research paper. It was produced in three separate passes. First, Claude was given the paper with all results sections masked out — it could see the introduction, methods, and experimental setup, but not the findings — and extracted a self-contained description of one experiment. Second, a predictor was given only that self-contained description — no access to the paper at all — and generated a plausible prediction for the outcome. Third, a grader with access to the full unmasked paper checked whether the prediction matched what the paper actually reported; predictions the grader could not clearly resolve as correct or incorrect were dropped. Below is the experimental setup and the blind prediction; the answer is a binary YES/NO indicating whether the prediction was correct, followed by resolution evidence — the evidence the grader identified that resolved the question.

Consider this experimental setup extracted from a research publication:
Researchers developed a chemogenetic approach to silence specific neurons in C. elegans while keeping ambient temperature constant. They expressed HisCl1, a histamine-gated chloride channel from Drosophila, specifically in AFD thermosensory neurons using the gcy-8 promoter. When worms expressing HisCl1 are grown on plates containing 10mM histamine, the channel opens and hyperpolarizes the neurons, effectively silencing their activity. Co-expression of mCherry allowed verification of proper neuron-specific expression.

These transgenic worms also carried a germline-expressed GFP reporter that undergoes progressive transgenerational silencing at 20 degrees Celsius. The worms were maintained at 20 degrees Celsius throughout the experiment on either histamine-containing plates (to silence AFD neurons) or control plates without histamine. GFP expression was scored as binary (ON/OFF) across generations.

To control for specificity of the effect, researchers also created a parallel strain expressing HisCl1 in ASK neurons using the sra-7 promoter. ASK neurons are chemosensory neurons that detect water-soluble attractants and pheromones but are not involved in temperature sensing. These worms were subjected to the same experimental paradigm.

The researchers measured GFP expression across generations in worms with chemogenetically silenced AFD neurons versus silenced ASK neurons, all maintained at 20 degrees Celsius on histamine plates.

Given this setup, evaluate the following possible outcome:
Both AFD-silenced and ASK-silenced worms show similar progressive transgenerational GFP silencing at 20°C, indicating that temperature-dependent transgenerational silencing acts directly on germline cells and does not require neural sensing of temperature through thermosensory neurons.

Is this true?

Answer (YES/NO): NO